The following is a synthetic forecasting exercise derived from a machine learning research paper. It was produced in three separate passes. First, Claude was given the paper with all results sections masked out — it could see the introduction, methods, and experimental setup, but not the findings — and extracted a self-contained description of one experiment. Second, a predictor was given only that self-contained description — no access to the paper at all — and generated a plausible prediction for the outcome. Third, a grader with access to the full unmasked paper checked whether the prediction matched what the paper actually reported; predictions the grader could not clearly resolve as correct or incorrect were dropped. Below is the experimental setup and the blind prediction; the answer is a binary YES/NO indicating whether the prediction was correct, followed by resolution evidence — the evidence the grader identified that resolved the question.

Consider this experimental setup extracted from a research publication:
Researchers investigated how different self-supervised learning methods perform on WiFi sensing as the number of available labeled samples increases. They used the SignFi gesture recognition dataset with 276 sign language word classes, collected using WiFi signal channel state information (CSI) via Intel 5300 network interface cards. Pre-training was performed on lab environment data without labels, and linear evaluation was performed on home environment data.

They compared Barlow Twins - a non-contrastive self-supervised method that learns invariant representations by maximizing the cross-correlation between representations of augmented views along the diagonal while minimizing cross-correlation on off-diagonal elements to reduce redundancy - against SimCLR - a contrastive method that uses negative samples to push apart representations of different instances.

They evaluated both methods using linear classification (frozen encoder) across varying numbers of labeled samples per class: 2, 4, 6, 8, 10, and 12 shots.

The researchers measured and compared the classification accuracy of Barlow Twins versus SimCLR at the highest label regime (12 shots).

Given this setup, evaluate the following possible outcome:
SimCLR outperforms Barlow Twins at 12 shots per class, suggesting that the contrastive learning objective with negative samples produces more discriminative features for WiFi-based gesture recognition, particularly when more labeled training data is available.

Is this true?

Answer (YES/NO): YES